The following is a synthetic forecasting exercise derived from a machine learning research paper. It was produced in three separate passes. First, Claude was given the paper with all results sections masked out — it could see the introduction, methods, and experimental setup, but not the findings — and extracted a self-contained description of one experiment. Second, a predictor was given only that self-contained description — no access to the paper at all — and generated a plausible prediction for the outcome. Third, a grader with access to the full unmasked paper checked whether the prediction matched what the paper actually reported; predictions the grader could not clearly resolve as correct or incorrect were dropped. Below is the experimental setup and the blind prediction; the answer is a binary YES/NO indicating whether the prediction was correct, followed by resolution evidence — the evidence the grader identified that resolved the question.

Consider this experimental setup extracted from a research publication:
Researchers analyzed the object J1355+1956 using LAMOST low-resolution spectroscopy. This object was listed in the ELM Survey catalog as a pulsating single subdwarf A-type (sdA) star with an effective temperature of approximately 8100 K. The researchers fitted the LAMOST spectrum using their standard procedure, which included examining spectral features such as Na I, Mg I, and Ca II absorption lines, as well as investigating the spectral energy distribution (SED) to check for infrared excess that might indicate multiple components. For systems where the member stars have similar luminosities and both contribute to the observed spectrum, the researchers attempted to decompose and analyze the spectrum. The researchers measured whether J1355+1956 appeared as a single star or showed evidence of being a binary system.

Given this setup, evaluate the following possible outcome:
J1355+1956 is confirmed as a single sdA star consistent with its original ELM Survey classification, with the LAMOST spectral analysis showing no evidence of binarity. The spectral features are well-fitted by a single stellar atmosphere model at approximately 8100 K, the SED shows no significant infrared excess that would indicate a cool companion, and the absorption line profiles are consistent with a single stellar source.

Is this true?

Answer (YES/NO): NO